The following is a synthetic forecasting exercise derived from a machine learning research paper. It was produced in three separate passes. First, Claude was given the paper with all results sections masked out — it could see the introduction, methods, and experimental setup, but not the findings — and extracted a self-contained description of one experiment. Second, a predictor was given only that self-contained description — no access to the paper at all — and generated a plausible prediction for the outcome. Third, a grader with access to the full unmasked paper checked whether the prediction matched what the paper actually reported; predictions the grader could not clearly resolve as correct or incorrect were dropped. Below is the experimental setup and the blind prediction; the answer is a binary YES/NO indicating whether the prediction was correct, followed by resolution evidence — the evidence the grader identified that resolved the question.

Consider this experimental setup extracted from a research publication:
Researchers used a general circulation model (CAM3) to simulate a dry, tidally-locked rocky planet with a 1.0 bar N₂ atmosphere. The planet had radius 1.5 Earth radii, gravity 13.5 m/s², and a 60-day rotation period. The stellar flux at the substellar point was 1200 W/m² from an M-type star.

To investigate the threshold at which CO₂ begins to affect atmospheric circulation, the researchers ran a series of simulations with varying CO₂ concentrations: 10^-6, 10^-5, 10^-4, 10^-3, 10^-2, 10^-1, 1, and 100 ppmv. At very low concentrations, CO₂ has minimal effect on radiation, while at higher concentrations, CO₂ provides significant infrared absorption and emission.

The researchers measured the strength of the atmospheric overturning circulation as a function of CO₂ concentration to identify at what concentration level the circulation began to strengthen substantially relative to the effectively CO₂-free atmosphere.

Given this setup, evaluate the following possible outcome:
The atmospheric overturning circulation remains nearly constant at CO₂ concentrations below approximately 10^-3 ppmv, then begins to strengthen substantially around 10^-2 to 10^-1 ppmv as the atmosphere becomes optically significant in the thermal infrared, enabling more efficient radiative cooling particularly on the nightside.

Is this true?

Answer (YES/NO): YES